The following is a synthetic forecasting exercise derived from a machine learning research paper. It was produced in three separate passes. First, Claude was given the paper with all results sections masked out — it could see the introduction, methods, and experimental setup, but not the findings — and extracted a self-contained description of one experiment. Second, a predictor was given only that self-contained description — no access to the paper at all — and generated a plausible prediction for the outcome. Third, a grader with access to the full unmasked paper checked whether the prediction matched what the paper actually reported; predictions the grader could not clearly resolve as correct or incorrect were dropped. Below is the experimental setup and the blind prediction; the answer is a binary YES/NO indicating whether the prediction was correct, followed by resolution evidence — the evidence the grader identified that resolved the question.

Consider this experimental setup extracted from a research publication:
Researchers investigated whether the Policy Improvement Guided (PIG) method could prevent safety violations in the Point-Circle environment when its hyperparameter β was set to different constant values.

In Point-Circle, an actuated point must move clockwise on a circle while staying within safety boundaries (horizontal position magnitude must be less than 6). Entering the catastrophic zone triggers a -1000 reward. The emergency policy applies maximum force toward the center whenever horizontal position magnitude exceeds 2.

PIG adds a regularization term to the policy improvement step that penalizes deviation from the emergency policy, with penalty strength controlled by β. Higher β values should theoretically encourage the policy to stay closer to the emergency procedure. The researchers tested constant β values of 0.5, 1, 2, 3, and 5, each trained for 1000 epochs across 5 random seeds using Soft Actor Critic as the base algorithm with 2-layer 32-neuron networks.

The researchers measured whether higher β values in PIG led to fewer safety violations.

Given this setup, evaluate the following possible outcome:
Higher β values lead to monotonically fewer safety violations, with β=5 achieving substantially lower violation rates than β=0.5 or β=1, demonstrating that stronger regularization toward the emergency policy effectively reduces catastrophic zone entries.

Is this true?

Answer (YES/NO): NO